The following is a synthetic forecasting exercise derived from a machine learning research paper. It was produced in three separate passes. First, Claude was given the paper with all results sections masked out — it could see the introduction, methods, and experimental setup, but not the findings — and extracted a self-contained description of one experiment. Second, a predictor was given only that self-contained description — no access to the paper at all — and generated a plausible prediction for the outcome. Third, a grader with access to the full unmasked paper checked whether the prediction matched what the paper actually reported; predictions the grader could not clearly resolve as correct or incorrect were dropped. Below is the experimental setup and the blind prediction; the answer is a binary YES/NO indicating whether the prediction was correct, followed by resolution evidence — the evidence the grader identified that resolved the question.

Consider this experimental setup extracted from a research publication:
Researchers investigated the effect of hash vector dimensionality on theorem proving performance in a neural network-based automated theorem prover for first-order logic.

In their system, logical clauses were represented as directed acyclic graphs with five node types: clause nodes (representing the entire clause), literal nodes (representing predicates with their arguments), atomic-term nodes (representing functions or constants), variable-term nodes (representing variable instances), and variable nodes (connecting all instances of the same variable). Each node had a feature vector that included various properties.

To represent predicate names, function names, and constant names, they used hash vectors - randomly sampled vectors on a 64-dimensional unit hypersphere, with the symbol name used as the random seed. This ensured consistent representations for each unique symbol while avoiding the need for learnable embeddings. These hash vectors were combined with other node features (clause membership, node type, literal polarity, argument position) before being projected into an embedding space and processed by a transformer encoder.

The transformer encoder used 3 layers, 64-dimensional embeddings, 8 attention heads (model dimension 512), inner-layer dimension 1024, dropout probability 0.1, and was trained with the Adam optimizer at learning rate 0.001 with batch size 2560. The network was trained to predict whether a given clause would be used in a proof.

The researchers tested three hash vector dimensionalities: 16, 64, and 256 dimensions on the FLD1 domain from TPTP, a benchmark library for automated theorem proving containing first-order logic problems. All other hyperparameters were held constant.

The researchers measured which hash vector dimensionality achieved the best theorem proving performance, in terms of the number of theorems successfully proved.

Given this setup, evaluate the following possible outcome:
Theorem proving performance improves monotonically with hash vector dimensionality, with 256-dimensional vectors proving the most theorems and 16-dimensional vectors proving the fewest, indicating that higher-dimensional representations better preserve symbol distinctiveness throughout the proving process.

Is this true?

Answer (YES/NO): NO